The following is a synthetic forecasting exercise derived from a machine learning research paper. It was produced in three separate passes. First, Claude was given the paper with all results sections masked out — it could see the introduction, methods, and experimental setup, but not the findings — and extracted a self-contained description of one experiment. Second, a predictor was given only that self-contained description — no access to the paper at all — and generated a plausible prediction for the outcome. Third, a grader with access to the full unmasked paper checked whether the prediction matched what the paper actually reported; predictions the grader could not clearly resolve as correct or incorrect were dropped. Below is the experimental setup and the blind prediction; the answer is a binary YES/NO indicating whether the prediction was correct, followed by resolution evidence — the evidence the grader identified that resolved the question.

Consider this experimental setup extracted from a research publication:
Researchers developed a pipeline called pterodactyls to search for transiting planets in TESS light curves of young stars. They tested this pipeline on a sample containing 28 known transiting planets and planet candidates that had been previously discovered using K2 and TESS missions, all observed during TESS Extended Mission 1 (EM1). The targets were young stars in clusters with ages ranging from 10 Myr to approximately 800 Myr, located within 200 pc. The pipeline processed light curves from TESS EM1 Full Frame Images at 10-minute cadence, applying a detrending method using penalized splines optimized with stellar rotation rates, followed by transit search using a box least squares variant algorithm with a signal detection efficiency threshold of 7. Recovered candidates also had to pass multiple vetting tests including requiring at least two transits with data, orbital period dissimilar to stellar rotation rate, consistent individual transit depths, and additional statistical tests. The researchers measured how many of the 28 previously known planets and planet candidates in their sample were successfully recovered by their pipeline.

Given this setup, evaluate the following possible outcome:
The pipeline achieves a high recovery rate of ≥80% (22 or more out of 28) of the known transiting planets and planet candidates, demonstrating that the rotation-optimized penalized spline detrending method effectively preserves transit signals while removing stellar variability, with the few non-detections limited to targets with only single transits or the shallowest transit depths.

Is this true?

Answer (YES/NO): NO